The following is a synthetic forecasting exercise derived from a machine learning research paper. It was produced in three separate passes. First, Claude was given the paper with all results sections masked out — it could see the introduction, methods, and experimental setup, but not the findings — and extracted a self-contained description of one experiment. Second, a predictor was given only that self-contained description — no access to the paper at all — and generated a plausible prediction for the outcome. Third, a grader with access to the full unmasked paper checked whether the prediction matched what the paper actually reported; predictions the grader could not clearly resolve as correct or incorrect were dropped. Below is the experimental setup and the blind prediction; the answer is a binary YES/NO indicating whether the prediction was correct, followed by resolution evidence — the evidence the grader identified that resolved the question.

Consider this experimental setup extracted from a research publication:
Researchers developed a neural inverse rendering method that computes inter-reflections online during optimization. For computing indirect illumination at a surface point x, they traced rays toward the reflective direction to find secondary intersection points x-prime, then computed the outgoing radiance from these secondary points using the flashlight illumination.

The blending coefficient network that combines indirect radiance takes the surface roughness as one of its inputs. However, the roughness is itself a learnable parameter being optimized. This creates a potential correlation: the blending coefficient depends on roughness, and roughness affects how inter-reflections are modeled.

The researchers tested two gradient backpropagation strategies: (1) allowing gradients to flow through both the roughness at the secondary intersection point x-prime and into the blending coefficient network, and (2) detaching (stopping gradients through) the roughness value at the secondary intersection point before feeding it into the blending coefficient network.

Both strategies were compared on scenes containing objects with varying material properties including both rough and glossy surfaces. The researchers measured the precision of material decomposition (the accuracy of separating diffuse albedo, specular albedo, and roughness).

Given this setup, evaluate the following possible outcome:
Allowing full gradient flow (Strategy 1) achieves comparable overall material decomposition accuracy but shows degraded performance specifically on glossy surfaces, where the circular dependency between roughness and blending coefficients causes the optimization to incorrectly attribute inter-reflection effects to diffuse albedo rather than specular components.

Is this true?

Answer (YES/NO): NO